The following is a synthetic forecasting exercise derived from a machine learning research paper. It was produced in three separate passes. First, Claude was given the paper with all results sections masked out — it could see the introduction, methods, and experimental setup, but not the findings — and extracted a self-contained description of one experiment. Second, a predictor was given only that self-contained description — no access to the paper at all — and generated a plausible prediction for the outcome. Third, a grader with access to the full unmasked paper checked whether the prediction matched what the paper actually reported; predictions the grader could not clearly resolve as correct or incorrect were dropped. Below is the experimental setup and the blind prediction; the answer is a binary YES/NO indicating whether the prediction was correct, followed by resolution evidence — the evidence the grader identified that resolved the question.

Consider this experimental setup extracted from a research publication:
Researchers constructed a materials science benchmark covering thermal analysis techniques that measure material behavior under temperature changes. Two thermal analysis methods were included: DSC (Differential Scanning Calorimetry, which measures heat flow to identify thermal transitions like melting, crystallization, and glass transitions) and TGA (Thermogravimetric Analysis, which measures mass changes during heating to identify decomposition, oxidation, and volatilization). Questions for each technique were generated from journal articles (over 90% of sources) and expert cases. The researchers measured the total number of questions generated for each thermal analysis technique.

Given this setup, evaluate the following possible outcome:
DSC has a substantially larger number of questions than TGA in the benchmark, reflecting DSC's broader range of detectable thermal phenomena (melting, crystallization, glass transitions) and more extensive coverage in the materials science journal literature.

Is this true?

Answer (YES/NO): NO